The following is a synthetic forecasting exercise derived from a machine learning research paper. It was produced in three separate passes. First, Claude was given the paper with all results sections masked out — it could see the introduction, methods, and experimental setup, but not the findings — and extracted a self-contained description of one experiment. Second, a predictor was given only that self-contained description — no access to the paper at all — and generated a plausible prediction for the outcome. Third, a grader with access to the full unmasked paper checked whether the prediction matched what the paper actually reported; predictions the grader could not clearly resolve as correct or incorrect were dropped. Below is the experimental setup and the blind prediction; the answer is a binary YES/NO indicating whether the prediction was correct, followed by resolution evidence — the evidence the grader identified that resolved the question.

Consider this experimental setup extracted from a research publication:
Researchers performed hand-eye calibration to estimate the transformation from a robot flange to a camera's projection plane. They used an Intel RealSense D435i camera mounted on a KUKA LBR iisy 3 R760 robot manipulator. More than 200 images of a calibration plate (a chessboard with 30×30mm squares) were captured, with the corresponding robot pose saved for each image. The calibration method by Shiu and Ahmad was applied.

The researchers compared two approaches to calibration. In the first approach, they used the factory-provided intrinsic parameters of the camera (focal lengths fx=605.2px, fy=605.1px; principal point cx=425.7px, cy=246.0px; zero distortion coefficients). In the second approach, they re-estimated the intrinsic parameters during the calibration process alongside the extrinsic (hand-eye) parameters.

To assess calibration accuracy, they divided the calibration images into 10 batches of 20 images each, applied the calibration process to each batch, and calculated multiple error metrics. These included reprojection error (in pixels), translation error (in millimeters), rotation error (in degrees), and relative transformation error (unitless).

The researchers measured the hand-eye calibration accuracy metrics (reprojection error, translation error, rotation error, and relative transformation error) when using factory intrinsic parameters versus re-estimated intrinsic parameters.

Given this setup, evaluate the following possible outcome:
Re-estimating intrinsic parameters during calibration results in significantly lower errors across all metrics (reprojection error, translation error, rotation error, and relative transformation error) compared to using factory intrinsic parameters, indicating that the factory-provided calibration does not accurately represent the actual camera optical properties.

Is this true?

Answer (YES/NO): NO